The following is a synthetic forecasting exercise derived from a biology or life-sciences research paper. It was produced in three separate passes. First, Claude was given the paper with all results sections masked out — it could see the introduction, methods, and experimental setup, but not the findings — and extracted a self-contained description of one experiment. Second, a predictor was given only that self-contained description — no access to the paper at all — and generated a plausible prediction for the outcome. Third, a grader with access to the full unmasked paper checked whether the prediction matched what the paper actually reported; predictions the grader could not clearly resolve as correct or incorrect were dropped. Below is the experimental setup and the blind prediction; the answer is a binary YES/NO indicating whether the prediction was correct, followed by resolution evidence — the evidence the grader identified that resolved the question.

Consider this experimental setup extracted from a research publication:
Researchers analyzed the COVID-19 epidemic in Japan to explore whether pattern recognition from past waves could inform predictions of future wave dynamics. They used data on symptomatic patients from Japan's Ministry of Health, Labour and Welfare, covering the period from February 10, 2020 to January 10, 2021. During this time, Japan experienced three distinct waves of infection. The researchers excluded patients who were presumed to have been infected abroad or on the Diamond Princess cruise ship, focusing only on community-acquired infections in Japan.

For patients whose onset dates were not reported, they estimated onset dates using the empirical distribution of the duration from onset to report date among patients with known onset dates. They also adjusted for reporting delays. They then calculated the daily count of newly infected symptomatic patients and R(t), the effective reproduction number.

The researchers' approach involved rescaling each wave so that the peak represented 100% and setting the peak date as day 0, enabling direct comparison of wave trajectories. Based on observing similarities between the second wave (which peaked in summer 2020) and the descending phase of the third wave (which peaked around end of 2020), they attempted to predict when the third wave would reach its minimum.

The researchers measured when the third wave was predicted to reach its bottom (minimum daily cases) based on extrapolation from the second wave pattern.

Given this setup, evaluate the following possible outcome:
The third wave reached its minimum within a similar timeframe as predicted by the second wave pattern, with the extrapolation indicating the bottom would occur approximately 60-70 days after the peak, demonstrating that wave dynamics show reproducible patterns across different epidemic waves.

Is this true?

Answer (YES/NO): NO